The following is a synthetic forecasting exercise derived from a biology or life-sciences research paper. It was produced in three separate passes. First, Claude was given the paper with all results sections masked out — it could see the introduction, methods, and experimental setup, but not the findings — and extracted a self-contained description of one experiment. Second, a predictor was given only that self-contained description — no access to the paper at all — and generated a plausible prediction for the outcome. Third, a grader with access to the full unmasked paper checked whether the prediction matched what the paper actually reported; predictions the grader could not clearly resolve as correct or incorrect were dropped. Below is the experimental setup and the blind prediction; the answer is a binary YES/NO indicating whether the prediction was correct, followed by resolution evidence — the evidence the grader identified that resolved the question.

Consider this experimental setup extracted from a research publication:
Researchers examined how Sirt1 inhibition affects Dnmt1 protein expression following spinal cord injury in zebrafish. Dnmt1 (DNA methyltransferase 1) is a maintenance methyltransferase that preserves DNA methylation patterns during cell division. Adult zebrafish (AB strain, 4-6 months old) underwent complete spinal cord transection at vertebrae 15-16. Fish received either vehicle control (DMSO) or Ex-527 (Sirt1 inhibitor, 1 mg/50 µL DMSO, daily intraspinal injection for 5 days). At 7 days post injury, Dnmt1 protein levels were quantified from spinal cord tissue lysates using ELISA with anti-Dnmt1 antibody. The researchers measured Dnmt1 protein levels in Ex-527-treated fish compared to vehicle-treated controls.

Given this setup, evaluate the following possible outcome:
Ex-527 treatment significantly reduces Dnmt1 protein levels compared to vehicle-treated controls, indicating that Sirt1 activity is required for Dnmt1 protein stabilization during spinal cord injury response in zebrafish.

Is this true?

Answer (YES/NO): NO